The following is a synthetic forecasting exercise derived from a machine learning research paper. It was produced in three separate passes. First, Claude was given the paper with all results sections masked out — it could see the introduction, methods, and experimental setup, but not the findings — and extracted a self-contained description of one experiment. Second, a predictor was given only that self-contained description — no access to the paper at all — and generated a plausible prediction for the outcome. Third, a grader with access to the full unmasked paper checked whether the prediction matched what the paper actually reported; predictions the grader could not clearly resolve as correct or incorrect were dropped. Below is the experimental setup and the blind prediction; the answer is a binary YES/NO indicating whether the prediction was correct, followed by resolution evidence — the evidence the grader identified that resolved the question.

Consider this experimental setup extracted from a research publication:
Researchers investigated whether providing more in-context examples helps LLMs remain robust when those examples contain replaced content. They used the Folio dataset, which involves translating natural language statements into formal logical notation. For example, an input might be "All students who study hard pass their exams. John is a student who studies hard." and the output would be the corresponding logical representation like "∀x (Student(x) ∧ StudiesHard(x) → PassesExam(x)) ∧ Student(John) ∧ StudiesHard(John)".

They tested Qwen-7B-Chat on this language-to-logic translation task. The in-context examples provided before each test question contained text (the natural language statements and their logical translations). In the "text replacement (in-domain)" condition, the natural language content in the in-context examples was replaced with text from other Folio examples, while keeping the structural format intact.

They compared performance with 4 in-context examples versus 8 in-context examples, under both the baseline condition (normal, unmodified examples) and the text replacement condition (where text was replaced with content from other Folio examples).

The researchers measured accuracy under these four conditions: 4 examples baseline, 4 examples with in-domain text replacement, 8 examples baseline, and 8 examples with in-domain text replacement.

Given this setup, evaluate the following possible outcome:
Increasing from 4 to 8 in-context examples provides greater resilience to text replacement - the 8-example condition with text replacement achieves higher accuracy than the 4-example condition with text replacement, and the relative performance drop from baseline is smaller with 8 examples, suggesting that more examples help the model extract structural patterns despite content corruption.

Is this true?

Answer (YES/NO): YES